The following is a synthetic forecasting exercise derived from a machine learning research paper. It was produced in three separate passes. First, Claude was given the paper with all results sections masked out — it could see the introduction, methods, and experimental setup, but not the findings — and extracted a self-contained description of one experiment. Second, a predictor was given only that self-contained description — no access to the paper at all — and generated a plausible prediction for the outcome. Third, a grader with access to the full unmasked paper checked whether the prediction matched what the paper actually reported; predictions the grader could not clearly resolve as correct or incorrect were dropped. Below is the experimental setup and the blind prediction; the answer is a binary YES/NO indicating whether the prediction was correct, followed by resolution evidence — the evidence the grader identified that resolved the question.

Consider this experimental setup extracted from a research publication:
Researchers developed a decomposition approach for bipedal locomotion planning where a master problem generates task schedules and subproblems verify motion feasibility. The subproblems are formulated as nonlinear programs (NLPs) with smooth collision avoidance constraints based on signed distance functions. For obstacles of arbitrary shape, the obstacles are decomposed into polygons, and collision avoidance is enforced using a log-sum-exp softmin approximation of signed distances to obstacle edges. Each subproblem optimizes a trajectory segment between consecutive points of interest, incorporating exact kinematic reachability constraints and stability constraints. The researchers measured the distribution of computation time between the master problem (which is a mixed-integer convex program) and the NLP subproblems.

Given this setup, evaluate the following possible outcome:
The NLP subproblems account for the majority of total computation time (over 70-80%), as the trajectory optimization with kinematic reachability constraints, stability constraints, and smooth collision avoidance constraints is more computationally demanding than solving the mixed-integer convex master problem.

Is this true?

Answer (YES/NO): NO